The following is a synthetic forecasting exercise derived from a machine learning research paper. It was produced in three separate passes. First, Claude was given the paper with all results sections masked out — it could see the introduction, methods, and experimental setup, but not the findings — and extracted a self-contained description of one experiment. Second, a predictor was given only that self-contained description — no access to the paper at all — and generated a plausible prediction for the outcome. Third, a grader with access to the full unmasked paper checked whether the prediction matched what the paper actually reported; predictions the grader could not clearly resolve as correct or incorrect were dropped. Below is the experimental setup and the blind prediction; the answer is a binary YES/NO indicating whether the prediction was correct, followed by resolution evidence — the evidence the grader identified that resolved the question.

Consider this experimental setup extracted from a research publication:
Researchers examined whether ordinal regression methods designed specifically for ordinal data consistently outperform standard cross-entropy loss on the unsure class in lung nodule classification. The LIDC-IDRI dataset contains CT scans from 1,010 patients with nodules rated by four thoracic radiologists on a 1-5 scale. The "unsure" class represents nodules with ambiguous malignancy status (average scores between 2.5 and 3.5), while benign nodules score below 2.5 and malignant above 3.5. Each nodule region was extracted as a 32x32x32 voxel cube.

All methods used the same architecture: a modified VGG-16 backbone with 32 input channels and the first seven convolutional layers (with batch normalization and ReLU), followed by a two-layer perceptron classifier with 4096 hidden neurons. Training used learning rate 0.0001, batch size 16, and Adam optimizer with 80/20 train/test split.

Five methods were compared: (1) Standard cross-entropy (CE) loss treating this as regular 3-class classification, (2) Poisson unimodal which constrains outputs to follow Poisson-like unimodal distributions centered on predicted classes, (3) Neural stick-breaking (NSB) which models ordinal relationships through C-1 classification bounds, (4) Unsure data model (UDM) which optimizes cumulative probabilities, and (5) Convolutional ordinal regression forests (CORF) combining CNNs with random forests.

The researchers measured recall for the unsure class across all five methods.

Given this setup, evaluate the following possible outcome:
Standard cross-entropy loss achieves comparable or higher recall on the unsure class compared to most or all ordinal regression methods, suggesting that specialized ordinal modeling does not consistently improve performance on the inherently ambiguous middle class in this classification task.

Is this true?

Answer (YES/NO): NO